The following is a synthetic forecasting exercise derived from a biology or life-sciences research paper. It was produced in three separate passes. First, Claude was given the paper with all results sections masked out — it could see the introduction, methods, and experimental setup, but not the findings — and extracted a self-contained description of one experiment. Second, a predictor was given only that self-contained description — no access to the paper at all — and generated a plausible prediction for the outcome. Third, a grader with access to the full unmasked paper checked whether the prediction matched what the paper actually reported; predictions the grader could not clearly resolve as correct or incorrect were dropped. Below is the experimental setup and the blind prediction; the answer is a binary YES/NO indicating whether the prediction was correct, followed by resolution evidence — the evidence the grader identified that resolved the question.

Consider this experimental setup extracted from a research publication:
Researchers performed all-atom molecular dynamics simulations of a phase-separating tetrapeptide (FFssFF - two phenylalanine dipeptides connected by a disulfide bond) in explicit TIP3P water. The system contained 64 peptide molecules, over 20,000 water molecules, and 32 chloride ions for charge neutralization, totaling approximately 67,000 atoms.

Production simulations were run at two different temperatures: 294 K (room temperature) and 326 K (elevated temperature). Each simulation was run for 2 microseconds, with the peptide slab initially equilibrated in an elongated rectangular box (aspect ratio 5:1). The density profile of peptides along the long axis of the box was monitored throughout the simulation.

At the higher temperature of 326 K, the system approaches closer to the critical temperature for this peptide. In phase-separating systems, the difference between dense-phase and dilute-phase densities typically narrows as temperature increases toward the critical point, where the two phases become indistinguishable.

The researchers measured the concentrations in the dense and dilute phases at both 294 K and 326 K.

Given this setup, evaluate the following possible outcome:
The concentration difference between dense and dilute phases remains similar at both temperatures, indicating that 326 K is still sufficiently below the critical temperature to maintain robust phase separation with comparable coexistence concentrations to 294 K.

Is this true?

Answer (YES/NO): NO